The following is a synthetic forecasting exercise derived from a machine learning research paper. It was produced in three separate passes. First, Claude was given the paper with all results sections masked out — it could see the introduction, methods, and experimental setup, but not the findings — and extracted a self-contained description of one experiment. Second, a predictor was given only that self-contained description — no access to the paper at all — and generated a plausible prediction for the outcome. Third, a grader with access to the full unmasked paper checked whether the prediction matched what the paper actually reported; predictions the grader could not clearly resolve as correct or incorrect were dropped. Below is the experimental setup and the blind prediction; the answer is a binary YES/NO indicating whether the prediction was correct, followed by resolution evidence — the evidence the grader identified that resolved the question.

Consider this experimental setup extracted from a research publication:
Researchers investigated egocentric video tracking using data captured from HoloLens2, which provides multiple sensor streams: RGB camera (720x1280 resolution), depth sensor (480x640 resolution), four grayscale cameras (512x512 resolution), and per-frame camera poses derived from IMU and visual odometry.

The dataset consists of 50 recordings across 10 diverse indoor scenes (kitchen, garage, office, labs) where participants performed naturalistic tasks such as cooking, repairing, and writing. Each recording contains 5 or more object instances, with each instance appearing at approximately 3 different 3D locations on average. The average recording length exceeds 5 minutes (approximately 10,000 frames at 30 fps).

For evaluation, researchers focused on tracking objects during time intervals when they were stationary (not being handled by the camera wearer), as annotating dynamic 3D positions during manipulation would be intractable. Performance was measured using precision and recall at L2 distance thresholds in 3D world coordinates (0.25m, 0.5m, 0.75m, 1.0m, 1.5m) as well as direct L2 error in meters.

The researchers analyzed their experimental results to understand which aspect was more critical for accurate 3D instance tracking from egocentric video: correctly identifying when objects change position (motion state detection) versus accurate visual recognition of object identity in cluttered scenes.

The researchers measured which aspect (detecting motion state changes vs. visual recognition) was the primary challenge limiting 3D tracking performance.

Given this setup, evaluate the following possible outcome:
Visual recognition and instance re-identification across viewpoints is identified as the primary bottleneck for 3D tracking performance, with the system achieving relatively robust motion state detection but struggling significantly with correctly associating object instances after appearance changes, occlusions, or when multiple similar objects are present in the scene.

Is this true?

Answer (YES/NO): NO